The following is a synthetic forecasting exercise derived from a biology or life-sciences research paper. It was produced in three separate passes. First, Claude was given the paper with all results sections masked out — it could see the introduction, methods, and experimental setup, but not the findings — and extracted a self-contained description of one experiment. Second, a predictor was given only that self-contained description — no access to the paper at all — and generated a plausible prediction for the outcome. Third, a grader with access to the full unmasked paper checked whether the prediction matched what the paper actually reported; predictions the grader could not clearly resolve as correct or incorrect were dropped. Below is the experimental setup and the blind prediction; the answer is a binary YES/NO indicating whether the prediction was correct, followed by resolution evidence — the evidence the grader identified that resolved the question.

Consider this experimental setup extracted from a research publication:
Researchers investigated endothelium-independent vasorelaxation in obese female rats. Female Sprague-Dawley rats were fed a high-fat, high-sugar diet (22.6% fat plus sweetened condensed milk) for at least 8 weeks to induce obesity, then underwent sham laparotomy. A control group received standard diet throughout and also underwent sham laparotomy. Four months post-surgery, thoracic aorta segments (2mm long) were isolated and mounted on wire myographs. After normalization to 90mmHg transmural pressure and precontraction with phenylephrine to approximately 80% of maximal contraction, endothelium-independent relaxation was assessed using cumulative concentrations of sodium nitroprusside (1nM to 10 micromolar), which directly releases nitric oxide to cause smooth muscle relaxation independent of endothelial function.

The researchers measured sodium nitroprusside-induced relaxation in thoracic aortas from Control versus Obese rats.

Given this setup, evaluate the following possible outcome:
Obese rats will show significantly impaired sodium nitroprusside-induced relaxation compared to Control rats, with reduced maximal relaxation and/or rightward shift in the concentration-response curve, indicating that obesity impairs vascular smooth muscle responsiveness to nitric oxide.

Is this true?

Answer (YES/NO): NO